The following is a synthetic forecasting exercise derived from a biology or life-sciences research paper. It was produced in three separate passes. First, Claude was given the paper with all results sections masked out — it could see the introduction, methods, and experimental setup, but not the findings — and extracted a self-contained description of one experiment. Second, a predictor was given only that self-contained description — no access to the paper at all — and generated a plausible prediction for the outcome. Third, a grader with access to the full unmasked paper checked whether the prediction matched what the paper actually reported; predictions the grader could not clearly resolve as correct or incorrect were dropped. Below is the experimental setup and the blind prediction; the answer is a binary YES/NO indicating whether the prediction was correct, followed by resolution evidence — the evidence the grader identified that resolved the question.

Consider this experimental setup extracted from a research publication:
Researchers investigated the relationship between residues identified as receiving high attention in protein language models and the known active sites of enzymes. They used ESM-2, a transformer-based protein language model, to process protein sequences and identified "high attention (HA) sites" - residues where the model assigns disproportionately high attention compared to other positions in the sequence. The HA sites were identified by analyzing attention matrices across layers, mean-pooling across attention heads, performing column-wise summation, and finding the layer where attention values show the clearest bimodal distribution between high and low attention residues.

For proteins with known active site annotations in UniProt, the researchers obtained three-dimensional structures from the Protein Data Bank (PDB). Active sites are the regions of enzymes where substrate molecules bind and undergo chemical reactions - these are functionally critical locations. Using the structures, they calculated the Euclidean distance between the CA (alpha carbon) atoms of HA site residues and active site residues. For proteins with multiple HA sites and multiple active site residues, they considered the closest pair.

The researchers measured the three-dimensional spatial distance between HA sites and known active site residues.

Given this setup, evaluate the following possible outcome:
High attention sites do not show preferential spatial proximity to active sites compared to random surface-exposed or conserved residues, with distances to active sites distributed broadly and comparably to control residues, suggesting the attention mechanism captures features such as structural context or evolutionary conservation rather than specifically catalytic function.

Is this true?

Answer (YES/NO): NO